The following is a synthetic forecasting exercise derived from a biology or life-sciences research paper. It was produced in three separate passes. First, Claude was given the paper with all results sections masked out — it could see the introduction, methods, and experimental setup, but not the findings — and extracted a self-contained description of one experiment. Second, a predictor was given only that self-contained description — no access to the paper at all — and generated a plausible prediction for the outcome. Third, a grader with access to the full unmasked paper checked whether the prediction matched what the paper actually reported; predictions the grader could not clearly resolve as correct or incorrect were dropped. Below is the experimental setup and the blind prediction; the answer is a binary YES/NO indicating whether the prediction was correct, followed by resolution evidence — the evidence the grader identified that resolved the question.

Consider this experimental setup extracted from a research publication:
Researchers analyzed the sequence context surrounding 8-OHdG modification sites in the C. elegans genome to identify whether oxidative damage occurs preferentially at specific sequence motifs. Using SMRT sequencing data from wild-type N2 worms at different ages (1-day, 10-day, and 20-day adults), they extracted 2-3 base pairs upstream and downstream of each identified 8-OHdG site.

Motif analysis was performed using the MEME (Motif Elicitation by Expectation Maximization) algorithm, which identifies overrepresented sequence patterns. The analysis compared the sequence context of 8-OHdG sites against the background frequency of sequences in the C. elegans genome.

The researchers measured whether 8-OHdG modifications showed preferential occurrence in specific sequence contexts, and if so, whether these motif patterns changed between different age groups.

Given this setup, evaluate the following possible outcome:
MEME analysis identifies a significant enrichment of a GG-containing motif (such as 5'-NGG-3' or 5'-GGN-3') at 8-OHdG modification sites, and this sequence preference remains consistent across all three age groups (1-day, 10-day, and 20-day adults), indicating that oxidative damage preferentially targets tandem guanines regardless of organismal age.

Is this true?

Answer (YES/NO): NO